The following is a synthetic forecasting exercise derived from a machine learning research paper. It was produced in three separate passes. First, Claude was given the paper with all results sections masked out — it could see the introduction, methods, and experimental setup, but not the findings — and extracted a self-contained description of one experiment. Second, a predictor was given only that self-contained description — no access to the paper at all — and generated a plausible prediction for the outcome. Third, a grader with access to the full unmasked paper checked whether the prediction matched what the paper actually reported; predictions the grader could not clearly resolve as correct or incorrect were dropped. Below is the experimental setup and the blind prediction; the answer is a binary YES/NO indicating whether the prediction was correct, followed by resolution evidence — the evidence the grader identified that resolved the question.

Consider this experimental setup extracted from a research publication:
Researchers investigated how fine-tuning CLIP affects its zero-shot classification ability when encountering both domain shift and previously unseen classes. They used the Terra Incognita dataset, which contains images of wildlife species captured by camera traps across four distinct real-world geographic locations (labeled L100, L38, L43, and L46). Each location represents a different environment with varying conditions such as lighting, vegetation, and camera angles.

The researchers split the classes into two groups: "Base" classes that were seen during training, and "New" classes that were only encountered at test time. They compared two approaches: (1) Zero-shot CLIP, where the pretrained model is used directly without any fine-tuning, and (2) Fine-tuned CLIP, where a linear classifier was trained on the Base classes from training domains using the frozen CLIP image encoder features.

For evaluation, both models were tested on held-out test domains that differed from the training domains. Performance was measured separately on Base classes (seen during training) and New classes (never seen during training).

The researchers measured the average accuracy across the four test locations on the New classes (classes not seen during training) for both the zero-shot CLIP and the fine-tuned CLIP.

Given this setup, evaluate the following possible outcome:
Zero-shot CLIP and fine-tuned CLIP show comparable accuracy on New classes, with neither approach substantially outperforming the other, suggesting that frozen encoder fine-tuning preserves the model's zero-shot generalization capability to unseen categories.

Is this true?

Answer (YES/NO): NO